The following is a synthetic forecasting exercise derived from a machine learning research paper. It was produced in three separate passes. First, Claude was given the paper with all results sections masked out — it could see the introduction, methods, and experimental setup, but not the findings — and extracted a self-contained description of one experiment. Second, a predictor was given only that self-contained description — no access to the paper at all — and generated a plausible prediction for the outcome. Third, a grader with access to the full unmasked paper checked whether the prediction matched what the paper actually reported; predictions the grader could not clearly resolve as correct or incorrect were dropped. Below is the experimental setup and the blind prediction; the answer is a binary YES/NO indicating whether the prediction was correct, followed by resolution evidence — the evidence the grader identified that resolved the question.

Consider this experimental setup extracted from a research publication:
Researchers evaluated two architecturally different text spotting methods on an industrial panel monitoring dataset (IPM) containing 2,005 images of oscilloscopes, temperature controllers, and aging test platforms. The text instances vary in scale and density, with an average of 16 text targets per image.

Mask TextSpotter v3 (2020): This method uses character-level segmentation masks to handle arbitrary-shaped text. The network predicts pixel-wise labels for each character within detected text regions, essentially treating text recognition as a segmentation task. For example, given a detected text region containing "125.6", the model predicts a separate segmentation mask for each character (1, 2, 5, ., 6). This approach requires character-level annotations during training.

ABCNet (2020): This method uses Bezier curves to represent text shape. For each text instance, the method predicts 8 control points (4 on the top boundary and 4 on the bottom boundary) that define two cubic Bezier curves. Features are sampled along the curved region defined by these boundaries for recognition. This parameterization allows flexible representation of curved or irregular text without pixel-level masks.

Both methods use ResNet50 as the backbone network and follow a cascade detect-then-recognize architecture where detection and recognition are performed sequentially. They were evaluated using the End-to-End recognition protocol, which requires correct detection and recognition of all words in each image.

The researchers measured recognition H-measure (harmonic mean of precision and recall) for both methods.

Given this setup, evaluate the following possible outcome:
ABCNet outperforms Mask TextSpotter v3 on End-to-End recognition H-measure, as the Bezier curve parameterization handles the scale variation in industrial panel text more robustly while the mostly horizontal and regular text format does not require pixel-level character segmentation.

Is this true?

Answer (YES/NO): YES